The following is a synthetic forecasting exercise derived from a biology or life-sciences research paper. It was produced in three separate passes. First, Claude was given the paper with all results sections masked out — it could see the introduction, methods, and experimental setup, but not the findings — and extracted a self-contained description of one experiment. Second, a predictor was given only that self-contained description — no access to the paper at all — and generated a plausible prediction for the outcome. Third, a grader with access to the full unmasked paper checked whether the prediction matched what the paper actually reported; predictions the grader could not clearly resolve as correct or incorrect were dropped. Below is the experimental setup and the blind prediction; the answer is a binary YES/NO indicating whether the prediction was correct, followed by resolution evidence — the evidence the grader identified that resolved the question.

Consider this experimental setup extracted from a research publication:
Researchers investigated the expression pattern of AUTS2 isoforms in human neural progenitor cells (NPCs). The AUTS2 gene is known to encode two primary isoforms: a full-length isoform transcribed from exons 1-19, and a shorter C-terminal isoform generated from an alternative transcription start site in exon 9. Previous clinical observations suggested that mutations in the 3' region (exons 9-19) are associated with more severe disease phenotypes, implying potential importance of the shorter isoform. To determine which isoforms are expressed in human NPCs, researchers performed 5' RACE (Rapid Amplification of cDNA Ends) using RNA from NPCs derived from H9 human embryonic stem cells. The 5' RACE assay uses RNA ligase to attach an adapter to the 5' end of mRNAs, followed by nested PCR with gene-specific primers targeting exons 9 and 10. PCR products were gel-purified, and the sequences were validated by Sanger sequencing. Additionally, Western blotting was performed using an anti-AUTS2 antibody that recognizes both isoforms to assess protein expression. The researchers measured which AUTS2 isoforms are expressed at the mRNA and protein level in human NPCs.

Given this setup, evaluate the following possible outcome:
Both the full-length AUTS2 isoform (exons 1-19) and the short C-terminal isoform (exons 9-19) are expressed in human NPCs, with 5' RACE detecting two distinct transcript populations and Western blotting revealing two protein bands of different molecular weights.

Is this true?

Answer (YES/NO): NO